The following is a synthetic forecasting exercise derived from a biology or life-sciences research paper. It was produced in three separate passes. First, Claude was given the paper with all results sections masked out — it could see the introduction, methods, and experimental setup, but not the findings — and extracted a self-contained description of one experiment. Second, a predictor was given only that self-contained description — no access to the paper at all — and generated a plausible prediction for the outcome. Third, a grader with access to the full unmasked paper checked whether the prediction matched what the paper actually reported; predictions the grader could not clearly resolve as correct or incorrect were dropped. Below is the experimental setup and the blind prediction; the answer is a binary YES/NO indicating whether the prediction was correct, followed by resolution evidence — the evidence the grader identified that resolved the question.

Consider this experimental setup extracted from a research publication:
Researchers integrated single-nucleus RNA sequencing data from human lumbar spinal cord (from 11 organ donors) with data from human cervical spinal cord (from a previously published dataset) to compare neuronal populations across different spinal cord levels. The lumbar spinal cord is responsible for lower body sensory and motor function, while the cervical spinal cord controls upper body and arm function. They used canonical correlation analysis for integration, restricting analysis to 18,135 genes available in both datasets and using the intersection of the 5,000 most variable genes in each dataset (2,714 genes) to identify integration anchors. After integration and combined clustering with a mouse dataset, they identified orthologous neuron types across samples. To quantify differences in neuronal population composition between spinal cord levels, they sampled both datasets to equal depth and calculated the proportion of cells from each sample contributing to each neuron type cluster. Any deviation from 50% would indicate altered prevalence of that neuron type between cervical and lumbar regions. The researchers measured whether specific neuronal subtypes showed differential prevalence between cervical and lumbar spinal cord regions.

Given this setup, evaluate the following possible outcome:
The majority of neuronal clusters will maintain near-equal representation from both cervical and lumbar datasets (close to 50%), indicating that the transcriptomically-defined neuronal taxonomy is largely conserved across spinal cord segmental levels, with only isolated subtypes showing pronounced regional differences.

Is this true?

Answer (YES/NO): YES